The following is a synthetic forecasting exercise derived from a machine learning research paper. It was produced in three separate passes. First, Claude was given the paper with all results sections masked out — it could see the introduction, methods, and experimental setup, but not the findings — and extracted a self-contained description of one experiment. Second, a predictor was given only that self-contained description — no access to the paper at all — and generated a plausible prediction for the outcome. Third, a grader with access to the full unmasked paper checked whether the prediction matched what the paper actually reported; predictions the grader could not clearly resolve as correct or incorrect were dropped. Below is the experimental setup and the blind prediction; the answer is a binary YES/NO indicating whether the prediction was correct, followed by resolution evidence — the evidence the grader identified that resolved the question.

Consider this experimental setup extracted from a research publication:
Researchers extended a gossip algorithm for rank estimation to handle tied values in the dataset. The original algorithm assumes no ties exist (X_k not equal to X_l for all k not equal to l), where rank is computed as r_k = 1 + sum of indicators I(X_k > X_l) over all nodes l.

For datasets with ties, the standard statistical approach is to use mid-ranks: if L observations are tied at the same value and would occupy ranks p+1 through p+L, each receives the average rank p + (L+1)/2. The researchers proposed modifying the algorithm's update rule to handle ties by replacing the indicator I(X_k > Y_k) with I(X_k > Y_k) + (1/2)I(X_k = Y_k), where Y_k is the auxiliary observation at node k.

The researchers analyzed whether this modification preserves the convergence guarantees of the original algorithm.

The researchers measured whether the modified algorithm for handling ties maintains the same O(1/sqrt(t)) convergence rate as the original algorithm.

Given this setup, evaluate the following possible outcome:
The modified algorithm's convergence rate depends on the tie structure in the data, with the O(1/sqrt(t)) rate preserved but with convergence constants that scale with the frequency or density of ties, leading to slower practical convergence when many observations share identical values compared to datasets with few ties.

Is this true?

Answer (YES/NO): NO